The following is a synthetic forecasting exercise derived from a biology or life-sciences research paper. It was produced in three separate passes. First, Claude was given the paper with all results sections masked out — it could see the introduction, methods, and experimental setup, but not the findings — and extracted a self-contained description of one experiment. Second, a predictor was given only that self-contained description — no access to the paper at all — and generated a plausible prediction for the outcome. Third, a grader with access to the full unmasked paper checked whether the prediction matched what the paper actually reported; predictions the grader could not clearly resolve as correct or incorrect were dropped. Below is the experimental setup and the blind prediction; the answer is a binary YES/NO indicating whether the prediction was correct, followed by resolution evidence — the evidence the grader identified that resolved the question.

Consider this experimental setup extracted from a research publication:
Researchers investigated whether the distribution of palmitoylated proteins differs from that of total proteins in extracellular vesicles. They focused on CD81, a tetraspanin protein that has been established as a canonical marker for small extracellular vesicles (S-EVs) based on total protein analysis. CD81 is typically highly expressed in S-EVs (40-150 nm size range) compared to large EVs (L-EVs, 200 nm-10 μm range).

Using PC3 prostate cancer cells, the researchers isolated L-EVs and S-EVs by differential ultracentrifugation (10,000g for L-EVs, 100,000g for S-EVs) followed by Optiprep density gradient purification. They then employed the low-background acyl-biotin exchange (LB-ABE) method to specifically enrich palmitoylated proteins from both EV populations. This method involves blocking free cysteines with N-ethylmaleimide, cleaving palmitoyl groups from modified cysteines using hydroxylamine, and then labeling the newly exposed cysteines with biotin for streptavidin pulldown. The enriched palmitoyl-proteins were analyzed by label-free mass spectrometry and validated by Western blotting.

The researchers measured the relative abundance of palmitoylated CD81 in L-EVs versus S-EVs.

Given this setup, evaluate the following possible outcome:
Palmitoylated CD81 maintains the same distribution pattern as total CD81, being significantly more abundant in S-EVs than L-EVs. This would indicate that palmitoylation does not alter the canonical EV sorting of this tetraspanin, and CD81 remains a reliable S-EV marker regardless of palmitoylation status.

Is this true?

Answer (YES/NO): NO